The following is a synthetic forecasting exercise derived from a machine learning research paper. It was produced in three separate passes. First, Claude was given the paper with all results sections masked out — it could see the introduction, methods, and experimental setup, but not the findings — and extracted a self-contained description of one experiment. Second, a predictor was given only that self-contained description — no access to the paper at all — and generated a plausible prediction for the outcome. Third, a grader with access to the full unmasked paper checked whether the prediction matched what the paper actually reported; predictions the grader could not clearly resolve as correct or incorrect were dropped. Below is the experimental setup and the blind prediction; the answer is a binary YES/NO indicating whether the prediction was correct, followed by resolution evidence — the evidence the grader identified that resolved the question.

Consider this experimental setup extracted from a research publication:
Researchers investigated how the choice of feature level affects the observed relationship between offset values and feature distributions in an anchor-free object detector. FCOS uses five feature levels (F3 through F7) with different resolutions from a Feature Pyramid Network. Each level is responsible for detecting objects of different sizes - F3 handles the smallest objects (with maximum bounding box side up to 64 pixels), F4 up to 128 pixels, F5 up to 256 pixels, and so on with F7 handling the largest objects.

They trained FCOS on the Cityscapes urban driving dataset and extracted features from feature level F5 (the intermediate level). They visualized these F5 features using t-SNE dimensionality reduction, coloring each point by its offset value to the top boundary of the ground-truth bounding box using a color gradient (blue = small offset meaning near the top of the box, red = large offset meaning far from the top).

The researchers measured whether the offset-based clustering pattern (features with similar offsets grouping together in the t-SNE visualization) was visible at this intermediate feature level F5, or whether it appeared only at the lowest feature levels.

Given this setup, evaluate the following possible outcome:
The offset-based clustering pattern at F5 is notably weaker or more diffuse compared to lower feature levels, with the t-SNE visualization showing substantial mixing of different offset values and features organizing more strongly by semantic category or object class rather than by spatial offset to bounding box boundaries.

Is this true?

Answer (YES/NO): NO